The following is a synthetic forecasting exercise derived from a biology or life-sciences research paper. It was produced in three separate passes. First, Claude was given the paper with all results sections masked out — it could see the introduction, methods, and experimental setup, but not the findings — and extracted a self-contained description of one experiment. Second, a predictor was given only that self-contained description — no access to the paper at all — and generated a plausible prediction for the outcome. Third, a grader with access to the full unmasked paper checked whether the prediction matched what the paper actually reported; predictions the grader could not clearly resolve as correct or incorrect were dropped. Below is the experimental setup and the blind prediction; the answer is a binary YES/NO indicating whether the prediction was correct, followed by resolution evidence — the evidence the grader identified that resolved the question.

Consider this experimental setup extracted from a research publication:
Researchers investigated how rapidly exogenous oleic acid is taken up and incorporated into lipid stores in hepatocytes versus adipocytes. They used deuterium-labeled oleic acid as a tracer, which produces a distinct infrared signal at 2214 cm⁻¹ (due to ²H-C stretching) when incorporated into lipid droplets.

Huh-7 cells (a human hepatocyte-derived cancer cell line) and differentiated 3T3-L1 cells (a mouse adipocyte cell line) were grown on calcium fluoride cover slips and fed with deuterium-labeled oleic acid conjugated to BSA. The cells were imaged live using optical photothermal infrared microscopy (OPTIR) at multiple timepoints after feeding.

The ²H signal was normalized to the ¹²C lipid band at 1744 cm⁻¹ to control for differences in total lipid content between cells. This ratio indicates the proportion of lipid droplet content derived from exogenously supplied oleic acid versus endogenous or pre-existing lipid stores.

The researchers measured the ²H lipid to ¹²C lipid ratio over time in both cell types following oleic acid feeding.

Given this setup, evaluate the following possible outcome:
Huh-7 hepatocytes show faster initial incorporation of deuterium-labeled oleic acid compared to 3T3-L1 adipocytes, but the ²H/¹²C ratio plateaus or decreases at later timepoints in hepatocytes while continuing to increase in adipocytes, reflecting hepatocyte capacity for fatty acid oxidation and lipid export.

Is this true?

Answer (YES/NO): NO